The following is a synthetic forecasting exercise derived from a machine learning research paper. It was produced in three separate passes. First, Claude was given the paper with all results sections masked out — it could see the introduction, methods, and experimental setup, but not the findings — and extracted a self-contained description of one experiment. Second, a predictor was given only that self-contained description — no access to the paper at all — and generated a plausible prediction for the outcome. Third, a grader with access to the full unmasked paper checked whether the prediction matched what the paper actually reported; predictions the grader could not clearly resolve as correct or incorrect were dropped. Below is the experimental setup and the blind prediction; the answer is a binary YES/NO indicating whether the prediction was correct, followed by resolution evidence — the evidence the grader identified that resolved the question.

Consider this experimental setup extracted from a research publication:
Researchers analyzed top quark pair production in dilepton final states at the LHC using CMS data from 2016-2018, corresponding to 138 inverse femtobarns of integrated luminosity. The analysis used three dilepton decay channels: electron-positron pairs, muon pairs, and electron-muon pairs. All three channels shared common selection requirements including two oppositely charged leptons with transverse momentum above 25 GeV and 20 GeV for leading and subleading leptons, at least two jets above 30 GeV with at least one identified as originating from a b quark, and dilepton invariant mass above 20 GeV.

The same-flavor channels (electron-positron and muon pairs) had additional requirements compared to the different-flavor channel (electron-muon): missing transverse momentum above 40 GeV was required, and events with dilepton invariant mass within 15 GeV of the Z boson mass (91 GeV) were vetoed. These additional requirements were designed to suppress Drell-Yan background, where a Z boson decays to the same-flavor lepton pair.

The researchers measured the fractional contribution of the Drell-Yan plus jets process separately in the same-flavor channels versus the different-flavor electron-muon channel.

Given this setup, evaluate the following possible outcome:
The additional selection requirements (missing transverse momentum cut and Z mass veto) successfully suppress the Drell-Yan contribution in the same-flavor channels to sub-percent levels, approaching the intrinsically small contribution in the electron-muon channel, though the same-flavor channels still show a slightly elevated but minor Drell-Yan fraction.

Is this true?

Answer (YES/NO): NO